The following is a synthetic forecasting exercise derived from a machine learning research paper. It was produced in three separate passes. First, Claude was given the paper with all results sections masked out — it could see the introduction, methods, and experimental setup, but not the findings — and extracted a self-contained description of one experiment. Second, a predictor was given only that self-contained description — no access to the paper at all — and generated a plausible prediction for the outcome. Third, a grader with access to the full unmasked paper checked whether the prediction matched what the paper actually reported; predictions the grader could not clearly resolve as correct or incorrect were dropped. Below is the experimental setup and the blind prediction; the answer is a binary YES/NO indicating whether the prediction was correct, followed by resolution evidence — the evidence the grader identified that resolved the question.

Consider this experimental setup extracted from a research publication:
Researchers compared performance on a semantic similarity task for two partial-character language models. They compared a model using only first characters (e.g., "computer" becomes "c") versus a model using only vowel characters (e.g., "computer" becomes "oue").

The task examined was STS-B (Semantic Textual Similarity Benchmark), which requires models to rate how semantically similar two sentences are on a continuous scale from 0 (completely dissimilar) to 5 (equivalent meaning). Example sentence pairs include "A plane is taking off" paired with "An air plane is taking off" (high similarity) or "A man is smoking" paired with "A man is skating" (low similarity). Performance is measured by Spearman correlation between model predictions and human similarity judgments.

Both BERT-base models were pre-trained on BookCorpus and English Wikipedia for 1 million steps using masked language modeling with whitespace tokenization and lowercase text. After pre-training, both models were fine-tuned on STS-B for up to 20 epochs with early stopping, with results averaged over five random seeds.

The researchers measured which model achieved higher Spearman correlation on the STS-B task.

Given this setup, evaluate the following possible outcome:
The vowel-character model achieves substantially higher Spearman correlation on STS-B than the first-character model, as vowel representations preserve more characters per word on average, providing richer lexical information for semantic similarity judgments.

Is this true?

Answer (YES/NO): NO